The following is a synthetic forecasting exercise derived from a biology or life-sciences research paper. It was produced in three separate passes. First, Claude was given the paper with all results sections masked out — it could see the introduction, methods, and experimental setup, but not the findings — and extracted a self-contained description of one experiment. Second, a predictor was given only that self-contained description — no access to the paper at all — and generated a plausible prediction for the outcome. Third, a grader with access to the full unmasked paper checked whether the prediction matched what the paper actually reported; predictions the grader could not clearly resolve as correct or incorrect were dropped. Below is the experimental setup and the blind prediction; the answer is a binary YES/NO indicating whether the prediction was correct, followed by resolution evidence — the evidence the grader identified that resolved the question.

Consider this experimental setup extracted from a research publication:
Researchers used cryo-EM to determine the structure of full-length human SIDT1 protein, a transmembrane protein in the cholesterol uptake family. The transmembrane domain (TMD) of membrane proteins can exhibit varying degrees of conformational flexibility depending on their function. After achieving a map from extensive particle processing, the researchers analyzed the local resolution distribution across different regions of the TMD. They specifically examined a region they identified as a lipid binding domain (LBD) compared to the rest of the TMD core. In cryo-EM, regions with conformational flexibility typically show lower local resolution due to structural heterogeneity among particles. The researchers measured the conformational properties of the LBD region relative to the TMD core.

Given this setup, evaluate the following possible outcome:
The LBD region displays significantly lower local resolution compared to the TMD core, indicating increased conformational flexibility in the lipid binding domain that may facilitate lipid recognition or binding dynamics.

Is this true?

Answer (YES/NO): YES